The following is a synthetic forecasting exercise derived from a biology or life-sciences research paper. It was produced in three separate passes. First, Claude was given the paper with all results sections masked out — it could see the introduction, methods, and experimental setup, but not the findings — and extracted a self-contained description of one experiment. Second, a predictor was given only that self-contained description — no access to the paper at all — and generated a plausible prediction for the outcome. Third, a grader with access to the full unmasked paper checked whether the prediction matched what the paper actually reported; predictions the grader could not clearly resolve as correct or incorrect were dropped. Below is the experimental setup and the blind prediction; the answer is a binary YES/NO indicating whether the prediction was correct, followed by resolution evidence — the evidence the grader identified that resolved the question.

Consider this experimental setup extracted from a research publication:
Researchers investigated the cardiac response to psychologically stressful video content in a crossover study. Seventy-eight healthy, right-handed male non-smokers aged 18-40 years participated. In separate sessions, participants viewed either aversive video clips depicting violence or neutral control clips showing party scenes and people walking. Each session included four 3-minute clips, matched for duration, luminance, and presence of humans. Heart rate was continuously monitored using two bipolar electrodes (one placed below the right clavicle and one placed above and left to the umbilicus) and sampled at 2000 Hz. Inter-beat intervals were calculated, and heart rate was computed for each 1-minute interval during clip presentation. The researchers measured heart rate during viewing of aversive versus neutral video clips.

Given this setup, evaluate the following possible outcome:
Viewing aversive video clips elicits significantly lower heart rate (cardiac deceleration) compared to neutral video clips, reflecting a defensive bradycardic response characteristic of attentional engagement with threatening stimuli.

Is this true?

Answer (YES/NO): NO